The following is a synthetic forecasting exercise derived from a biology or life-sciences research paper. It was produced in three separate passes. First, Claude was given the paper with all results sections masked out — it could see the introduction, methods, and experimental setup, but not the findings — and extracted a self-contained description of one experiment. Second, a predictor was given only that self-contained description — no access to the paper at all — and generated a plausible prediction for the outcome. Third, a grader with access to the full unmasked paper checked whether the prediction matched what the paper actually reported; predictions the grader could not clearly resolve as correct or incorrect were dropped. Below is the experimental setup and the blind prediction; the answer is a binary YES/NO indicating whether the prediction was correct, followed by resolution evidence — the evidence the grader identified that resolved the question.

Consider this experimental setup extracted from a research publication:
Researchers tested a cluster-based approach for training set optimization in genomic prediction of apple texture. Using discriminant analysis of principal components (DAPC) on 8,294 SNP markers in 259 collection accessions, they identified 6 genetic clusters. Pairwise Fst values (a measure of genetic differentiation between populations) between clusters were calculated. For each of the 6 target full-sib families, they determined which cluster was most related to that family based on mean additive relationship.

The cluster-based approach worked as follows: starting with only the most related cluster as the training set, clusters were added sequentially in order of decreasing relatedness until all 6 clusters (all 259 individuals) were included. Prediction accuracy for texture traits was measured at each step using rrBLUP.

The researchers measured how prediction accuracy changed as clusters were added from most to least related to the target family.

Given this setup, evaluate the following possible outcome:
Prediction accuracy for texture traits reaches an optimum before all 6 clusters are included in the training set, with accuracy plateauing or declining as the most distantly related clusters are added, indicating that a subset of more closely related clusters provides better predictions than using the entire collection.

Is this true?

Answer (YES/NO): YES